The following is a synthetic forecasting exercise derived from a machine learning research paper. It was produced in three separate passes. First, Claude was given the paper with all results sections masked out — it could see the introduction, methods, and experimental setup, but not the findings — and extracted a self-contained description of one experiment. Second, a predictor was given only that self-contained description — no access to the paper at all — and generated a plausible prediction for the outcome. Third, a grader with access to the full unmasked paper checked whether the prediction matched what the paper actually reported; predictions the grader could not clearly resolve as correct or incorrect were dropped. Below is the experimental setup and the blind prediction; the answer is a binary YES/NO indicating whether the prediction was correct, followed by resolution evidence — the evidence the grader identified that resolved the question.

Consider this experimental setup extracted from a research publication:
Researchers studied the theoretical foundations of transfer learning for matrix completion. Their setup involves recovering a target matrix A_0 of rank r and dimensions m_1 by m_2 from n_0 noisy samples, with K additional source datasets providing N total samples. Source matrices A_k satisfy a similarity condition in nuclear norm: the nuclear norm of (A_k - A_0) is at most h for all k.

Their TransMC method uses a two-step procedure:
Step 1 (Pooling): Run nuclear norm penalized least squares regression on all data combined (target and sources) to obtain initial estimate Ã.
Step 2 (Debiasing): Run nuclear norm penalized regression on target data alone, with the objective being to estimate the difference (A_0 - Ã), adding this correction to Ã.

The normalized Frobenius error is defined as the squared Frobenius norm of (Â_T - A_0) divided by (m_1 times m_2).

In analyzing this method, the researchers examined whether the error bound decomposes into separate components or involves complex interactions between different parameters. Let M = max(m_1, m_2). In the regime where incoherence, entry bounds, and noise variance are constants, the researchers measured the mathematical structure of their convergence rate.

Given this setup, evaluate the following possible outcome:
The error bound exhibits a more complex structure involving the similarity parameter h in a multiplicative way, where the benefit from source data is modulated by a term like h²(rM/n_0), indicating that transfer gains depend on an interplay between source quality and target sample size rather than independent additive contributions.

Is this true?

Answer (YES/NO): NO